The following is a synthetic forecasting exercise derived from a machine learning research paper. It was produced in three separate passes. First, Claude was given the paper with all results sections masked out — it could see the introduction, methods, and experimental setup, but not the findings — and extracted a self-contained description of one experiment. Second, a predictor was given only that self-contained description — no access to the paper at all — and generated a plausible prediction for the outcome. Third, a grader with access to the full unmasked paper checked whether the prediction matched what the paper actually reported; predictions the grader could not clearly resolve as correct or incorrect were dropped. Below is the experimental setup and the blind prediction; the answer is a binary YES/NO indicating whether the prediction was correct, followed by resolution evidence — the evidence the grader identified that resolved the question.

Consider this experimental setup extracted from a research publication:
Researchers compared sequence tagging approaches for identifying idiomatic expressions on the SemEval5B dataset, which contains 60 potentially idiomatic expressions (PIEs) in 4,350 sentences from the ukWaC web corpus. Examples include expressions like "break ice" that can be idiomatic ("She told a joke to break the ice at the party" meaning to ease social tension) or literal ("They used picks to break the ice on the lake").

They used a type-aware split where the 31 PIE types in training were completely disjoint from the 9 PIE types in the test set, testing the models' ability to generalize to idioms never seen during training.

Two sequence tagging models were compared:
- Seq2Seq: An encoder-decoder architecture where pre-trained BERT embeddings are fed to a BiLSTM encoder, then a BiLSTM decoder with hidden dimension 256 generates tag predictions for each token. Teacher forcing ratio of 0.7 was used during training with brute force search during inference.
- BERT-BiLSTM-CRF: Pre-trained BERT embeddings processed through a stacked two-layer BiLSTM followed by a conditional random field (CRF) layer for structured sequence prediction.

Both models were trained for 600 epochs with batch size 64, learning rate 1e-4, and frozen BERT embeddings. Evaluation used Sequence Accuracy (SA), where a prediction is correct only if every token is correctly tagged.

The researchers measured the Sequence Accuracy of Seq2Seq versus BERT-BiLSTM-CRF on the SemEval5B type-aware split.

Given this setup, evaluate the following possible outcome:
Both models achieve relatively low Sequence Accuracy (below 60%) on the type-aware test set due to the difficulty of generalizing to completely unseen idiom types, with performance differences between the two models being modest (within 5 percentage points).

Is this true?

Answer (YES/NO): YES